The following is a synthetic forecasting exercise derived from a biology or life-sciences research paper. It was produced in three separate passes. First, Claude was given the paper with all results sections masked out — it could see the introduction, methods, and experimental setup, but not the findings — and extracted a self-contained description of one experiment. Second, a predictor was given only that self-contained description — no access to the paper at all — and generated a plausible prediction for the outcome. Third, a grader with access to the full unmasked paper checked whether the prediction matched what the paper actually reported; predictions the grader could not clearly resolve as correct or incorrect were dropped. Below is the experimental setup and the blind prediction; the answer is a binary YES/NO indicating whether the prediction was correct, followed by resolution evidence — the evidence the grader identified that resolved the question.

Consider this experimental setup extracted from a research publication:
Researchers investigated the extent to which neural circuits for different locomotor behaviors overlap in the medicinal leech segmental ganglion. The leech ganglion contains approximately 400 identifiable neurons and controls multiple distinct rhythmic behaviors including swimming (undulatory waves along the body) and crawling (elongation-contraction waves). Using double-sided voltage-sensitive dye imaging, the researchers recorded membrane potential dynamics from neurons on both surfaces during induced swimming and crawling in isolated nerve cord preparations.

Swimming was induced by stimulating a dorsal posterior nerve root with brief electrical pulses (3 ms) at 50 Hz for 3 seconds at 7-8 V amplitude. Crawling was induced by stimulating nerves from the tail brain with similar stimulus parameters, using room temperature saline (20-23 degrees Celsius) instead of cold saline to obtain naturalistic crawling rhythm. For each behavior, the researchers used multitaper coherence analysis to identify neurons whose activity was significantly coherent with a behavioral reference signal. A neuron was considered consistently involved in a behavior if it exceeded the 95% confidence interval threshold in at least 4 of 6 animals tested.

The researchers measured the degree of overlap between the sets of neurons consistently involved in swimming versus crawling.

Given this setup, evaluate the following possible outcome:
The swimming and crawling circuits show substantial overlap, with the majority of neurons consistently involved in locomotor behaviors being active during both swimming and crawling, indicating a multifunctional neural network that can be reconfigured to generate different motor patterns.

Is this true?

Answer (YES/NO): NO